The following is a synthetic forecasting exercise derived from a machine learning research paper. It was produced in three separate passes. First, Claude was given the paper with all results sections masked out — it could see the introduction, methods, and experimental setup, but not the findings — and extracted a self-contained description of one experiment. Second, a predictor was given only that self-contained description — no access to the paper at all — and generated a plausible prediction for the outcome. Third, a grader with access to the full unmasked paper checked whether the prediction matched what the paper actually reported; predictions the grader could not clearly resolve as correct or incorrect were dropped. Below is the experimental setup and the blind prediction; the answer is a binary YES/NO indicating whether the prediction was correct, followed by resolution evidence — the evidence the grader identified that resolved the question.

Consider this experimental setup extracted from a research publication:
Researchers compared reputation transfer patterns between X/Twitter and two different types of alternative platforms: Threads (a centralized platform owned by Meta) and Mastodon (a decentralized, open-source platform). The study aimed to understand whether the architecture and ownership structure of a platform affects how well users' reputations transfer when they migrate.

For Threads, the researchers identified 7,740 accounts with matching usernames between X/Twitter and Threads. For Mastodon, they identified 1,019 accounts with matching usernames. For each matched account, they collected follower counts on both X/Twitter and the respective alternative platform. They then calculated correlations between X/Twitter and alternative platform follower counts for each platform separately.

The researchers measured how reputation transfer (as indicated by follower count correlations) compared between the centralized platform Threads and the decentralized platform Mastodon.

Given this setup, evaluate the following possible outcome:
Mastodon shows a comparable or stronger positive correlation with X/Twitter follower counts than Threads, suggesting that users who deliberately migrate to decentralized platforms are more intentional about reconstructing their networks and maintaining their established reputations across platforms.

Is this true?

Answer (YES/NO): NO